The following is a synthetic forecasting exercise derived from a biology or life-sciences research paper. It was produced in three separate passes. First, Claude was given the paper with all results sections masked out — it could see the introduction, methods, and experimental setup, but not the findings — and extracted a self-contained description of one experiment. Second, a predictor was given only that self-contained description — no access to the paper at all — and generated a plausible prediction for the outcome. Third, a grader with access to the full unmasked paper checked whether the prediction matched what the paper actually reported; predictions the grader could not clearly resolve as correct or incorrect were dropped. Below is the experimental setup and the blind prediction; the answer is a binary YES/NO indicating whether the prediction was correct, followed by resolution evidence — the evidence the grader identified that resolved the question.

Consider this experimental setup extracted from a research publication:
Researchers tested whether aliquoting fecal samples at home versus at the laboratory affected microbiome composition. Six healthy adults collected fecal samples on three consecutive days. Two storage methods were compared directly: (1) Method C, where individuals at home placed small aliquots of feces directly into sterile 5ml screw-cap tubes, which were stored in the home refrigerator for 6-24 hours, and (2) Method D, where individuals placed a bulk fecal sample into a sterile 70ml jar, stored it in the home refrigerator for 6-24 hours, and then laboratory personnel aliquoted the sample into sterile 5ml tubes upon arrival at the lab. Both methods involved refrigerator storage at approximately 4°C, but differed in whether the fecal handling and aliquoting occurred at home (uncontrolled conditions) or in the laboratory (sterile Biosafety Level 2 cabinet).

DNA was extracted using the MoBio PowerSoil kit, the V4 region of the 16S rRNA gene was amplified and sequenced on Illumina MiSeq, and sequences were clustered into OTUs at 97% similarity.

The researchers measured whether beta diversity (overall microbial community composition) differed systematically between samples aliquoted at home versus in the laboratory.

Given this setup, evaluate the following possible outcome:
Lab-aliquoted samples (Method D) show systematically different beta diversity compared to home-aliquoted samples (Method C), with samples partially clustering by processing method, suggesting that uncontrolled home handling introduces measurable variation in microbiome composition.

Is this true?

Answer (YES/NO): NO